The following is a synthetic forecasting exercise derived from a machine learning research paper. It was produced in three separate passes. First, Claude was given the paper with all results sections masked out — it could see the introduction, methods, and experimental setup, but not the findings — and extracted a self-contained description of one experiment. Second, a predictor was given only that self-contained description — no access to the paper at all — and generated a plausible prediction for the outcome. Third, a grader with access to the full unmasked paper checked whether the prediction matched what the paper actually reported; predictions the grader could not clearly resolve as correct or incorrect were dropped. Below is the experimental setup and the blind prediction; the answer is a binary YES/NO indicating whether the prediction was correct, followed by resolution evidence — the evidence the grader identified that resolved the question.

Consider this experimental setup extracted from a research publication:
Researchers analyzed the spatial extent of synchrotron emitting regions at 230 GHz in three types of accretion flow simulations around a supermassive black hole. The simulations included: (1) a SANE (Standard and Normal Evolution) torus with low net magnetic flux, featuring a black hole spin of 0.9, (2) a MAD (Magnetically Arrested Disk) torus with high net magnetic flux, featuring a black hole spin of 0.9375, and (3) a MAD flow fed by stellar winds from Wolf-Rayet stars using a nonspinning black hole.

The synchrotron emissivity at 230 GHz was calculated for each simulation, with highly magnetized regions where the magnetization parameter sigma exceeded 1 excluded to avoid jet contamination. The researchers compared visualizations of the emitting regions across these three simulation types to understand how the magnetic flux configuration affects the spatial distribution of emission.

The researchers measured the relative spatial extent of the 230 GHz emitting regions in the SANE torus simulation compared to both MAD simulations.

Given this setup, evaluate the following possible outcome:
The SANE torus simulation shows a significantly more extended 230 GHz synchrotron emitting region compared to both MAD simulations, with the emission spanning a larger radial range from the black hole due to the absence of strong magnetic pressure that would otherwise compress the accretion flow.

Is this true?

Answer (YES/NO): NO